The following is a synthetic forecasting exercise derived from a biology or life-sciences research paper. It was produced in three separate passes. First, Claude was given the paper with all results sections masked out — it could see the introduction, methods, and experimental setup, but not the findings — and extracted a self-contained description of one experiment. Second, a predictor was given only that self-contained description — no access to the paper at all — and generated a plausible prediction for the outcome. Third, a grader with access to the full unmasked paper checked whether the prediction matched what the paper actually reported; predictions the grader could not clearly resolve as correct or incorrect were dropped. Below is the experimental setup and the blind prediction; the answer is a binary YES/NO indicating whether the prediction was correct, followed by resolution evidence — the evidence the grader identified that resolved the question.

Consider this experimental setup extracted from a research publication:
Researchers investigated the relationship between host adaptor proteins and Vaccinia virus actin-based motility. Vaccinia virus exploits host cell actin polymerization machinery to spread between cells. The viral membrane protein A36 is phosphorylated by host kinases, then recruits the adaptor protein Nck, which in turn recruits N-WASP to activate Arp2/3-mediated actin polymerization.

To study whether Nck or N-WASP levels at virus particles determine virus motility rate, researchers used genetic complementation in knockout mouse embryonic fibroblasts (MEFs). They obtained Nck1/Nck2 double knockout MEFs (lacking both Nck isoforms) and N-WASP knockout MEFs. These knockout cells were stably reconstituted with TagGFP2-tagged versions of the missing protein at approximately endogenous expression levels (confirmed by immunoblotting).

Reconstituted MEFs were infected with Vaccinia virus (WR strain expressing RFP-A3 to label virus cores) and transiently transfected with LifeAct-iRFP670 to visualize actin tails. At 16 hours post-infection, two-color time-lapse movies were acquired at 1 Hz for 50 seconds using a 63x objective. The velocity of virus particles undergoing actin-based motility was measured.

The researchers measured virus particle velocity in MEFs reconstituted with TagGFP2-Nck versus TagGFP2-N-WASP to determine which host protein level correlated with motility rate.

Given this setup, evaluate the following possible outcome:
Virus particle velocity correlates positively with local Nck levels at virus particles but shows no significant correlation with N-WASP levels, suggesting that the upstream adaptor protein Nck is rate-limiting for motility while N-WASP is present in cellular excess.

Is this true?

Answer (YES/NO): NO